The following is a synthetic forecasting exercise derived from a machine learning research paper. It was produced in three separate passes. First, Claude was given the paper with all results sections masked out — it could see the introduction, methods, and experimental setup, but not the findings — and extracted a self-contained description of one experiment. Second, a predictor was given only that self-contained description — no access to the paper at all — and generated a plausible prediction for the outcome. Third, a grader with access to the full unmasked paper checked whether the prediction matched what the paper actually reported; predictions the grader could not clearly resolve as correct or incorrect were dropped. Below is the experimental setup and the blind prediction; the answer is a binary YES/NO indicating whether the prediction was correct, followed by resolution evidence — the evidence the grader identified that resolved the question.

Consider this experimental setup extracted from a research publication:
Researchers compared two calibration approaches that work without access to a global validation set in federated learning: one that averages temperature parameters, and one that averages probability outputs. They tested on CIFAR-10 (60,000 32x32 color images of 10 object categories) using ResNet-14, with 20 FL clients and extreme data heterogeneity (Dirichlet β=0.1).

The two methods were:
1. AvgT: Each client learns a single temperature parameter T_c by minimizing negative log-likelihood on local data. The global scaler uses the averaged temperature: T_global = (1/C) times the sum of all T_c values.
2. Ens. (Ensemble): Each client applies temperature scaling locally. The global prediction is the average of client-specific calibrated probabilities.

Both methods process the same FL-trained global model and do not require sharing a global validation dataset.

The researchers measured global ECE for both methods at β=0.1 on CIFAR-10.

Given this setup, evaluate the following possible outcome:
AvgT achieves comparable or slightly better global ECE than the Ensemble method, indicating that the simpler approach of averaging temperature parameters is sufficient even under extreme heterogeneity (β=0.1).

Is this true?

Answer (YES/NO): NO